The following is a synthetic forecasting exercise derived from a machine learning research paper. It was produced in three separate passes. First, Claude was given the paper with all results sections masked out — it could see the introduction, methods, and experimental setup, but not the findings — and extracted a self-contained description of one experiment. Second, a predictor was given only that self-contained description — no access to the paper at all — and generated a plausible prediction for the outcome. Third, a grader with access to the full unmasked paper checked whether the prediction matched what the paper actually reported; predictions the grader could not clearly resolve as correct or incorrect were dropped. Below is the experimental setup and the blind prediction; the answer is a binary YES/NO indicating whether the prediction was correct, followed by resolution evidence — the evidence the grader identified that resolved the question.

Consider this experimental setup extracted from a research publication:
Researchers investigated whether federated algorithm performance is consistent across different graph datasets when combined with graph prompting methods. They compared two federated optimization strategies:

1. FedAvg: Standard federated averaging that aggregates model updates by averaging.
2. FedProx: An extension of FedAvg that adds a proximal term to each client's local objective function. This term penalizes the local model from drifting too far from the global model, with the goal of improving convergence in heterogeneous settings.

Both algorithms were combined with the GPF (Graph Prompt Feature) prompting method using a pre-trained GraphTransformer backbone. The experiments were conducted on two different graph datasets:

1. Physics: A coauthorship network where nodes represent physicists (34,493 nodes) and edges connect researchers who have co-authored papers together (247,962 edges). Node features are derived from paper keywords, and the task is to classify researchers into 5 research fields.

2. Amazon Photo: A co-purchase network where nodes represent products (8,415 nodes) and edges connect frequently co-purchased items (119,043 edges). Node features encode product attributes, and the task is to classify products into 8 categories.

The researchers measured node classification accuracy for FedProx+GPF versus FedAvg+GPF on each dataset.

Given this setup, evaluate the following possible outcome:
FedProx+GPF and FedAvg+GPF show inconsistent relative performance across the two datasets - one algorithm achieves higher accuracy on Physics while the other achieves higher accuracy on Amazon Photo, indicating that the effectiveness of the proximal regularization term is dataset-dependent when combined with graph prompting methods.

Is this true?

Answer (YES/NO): YES